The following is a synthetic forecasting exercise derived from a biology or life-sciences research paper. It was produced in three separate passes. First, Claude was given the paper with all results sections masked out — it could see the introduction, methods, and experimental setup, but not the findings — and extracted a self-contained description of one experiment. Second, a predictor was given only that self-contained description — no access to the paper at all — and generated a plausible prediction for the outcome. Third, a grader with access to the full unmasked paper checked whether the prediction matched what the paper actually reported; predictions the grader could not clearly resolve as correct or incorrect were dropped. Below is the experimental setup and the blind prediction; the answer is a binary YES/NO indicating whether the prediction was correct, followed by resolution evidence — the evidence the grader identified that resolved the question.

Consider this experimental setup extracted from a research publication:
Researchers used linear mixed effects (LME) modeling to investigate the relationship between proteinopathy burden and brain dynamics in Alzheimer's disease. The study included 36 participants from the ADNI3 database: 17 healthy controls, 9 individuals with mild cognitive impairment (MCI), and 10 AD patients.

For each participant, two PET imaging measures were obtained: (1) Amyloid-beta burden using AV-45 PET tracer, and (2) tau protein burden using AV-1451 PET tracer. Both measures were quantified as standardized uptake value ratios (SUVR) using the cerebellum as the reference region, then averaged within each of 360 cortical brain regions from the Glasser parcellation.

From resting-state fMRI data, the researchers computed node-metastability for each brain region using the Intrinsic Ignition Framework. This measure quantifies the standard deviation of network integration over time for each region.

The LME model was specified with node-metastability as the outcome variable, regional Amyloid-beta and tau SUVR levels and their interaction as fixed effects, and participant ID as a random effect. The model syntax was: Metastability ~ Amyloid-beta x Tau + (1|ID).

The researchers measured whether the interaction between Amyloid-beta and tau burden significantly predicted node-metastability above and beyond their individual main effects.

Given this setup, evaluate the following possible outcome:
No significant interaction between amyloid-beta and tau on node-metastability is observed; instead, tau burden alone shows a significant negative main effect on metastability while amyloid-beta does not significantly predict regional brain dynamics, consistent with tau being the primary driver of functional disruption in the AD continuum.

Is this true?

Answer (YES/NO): NO